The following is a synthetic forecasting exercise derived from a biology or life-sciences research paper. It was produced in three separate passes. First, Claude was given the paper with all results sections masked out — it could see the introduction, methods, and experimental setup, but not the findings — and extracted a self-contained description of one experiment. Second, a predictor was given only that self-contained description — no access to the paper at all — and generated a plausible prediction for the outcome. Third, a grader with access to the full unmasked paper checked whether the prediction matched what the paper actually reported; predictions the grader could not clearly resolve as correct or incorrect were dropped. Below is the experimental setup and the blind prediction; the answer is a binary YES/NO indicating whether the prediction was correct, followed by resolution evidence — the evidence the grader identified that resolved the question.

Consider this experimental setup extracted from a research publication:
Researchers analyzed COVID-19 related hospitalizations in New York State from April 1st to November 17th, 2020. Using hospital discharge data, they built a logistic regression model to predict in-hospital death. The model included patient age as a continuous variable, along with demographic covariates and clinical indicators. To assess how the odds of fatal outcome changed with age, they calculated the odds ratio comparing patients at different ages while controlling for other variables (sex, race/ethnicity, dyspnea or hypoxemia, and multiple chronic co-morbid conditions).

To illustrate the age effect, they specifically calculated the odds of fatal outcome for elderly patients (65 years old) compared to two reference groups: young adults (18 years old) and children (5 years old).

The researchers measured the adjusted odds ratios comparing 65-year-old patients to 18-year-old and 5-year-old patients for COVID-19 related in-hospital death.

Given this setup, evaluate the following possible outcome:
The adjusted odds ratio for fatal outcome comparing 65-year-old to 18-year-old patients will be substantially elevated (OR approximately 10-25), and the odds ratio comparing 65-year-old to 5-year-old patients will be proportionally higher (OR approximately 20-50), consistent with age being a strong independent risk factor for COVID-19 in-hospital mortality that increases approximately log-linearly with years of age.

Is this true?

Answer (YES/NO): YES